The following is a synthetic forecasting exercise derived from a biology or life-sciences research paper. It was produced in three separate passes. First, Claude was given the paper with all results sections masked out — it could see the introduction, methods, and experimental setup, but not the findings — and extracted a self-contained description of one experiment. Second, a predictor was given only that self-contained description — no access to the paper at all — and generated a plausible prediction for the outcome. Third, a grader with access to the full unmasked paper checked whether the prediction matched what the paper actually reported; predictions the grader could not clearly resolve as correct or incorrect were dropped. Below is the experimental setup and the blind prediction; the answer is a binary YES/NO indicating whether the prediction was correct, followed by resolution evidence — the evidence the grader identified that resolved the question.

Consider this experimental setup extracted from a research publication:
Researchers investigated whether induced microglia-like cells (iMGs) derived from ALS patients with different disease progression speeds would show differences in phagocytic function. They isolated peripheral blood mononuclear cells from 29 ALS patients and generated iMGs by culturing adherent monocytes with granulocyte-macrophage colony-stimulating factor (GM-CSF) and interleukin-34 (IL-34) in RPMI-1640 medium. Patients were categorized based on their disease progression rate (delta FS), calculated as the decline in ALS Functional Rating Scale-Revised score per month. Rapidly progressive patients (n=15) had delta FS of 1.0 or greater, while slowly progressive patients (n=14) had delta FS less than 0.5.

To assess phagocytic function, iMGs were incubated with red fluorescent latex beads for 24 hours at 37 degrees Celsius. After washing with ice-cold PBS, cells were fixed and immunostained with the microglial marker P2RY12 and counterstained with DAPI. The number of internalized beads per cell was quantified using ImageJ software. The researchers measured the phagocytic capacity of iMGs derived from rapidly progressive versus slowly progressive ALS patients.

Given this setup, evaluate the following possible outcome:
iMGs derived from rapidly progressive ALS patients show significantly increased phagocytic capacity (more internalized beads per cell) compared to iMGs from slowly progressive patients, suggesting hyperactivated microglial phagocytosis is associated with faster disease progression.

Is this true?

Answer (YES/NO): NO